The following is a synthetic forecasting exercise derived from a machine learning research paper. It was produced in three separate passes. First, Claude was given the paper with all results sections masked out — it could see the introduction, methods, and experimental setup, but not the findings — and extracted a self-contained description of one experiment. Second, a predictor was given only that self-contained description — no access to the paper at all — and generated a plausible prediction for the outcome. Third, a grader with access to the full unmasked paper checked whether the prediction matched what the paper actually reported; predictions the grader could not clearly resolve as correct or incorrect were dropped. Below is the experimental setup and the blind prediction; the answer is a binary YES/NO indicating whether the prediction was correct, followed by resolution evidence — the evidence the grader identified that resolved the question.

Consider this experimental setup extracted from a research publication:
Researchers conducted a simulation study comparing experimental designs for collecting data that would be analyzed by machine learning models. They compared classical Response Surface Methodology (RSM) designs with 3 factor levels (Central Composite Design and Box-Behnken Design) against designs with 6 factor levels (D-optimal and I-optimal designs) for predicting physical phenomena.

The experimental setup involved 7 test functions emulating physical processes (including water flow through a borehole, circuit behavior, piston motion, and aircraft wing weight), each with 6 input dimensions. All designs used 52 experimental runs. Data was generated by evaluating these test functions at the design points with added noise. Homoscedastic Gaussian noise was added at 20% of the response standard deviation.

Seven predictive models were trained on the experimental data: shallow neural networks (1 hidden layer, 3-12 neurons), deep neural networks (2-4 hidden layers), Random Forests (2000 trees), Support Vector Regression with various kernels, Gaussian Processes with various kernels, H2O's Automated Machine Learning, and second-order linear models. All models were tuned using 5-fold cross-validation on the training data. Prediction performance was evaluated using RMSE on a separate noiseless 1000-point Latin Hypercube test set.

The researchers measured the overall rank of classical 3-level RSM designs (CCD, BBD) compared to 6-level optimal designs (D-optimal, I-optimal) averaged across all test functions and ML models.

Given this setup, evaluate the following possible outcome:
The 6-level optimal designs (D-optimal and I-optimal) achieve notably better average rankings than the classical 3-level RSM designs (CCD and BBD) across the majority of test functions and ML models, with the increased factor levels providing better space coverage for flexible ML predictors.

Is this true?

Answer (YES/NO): NO